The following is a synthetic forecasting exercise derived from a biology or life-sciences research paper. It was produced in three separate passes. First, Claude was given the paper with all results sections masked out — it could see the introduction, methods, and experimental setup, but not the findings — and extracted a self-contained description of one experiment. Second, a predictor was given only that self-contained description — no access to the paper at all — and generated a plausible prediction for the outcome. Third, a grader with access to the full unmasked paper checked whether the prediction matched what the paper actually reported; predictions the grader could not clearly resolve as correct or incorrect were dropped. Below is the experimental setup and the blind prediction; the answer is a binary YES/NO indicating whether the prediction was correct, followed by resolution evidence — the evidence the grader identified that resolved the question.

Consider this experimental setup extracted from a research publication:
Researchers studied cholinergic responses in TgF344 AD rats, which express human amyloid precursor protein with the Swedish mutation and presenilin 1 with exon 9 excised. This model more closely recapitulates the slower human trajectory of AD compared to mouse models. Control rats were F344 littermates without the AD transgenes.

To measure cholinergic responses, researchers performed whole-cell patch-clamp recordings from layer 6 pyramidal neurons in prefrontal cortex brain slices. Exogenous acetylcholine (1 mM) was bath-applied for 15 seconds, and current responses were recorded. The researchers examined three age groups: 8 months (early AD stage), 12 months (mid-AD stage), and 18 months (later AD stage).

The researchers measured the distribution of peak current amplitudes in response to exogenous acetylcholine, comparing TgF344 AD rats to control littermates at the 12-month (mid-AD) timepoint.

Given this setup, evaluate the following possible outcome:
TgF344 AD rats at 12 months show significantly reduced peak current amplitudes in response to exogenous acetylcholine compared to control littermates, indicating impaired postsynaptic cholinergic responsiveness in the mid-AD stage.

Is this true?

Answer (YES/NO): NO